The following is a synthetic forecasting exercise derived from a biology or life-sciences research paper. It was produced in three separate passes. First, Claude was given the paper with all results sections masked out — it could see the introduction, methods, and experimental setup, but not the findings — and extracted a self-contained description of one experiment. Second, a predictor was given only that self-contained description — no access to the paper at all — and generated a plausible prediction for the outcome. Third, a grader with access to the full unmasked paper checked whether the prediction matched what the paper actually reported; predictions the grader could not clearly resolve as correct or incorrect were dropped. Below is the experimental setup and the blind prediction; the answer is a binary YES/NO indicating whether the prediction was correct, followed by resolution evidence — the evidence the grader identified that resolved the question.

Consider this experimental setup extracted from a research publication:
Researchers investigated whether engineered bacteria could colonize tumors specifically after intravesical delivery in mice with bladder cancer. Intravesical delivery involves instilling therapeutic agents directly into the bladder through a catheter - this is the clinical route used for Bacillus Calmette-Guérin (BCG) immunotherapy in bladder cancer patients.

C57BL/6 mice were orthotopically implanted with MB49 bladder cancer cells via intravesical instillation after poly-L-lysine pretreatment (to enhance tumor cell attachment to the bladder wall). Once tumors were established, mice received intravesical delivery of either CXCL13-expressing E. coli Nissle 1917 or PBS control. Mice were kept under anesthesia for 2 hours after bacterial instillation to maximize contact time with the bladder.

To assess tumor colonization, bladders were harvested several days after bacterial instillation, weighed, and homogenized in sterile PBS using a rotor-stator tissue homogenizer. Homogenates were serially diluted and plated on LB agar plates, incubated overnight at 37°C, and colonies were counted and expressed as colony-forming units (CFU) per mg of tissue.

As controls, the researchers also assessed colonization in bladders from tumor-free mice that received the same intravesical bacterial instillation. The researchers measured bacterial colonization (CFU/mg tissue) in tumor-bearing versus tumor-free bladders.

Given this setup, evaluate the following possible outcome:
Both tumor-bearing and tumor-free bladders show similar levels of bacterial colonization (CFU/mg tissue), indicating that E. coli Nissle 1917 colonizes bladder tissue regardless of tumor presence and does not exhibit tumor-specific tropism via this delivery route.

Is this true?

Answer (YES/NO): NO